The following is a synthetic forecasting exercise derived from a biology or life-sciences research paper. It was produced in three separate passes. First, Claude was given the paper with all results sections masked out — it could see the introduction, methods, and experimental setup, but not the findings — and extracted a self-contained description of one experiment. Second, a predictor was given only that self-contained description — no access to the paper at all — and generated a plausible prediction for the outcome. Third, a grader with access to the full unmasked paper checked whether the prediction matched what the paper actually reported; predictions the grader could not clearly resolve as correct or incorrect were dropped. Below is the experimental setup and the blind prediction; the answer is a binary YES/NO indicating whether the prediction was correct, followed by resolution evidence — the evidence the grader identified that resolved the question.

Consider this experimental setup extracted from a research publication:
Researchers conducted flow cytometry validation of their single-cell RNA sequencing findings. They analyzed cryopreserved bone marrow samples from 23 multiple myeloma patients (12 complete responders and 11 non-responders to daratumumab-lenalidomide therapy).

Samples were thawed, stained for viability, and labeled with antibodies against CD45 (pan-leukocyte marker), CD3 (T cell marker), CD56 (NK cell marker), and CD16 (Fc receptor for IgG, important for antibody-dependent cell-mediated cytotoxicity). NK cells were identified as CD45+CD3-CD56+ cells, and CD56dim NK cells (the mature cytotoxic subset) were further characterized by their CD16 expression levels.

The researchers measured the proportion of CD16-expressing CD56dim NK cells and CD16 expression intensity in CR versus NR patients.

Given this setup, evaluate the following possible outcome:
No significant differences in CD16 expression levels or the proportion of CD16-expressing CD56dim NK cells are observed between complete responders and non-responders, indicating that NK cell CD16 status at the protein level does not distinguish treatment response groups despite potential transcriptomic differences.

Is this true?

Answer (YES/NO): NO